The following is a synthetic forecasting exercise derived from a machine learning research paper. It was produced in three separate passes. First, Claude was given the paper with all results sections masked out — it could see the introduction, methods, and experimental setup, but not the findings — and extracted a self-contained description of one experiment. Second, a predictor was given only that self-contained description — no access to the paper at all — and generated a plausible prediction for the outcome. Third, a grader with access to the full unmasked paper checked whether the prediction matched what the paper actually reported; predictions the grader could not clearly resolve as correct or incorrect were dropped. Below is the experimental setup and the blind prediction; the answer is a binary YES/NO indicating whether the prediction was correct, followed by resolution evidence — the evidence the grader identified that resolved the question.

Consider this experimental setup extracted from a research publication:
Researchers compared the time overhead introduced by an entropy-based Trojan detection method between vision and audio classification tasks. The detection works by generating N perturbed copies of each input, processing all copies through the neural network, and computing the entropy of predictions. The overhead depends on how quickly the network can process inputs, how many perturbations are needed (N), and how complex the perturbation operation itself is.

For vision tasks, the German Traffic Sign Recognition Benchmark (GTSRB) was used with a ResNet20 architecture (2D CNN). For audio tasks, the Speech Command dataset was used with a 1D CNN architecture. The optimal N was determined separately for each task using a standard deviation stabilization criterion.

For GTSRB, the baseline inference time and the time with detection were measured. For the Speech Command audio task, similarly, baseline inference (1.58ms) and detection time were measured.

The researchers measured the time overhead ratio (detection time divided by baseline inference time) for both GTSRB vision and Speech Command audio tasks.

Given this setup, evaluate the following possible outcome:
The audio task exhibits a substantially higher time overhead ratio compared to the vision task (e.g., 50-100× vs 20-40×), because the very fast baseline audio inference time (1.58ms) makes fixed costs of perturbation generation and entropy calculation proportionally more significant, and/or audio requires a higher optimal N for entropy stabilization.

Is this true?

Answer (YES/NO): NO